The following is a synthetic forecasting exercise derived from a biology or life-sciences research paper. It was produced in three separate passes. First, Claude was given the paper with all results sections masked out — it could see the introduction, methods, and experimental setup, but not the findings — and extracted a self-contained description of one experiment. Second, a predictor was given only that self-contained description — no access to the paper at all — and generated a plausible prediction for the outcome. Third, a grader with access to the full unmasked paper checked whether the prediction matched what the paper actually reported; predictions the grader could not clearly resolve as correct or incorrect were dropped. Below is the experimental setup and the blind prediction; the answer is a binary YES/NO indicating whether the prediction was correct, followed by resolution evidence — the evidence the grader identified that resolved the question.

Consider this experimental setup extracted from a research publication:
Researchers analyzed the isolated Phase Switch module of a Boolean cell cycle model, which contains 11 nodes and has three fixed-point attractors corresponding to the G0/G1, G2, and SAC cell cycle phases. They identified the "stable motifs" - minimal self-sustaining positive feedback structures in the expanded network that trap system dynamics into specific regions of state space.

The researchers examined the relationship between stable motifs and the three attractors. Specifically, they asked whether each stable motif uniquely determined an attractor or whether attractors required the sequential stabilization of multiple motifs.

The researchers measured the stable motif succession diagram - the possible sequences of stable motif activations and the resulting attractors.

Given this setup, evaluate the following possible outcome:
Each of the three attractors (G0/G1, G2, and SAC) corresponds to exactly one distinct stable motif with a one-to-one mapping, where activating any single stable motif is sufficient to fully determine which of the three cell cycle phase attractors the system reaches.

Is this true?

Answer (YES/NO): NO